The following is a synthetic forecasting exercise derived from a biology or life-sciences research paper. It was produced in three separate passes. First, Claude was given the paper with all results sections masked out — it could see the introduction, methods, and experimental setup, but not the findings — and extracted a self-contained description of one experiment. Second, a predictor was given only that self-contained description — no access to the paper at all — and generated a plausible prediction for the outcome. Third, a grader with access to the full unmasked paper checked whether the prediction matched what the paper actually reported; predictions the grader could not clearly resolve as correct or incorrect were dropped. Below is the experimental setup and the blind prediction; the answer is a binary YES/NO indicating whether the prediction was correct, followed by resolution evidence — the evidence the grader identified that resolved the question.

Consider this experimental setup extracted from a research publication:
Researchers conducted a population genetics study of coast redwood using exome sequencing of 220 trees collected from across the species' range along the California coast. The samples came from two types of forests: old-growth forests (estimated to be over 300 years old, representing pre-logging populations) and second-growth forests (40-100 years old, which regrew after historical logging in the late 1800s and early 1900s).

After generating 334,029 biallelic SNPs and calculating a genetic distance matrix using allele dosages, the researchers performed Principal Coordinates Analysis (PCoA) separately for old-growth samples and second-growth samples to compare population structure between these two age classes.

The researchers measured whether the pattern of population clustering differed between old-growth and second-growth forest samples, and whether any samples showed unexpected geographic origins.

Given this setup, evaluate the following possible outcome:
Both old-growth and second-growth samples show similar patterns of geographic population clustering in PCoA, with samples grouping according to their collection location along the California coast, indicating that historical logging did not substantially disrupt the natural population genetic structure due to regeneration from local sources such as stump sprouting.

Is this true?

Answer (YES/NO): YES